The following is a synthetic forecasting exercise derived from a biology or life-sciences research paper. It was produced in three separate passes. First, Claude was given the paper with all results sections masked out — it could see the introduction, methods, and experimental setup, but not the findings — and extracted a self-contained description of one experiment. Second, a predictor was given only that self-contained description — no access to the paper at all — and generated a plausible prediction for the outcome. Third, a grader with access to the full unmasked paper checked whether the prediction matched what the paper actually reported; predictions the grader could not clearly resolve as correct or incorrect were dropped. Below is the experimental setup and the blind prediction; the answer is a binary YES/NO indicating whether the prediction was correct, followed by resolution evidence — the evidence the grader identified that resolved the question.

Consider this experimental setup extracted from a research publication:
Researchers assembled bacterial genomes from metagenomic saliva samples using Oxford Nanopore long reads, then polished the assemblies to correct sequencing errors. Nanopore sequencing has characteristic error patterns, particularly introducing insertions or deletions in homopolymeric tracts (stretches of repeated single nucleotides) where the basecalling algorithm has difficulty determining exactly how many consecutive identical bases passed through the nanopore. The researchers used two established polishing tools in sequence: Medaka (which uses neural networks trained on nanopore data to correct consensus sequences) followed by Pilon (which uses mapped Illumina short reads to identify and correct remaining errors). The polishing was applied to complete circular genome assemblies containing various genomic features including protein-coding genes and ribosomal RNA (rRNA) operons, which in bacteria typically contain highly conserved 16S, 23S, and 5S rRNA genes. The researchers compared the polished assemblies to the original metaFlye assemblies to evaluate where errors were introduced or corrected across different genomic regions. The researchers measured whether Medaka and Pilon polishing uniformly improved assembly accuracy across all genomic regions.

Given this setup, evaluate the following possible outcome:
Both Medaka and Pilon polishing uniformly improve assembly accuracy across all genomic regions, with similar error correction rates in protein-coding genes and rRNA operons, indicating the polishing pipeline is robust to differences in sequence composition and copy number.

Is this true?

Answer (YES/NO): NO